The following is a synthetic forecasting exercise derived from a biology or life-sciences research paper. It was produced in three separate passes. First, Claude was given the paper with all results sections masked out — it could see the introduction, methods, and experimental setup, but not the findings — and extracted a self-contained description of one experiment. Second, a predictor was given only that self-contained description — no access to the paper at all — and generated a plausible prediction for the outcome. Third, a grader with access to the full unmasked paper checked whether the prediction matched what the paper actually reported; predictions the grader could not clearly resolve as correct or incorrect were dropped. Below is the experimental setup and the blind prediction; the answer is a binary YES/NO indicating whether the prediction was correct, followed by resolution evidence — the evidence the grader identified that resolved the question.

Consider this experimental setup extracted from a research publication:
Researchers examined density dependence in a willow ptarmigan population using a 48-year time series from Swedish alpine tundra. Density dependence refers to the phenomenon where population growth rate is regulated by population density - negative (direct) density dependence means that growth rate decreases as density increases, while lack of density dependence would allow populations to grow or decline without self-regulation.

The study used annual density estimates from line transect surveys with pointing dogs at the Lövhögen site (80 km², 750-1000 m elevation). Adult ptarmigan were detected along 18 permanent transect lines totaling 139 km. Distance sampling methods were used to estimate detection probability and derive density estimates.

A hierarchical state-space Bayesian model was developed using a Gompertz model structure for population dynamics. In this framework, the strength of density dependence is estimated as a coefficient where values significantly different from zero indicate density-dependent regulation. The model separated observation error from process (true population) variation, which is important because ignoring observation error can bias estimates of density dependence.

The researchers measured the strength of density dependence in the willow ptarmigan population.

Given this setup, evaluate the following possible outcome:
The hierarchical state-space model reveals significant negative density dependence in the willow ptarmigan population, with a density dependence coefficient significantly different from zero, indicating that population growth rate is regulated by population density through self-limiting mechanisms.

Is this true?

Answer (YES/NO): YES